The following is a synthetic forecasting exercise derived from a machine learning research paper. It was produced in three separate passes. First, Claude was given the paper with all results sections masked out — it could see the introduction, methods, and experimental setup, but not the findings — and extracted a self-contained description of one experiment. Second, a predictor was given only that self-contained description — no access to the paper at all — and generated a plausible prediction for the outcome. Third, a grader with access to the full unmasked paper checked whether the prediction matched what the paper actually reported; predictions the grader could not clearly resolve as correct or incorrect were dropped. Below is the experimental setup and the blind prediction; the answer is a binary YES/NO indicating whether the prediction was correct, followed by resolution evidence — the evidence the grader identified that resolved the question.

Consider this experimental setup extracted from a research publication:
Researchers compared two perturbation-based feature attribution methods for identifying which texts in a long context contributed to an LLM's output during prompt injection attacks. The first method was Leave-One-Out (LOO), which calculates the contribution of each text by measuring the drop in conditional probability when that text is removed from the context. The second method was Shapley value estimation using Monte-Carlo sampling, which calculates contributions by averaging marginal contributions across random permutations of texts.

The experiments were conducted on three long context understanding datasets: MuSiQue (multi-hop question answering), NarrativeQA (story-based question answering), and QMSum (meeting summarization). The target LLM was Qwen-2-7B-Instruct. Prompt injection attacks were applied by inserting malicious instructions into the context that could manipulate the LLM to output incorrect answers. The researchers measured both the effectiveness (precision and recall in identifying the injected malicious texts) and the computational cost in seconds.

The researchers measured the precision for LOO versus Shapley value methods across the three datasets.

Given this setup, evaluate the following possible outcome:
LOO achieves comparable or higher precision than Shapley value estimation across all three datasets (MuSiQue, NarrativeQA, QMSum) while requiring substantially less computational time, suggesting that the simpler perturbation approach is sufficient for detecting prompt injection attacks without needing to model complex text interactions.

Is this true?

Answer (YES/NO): NO